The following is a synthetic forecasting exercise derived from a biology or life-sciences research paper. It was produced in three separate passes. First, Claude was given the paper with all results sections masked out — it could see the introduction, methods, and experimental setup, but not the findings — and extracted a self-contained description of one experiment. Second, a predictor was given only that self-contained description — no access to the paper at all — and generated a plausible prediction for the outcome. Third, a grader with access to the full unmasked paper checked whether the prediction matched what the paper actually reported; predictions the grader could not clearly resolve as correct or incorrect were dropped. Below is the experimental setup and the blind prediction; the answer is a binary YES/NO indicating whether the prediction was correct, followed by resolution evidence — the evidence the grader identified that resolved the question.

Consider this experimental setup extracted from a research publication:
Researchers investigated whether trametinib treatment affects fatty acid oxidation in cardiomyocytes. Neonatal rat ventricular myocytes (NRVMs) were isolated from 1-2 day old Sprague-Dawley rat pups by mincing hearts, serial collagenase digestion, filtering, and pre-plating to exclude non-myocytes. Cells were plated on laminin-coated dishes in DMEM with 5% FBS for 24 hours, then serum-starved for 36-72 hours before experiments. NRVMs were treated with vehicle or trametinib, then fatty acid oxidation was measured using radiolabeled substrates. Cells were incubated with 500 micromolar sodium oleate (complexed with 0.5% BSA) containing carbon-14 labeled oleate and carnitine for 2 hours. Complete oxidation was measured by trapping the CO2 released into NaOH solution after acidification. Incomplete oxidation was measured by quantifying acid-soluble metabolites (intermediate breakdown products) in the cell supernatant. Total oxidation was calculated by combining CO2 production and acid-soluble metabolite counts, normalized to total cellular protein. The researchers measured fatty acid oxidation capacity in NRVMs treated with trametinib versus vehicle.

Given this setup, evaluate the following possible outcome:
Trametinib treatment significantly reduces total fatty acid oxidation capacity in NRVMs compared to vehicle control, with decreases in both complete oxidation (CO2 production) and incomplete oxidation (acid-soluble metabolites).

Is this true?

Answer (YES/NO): NO